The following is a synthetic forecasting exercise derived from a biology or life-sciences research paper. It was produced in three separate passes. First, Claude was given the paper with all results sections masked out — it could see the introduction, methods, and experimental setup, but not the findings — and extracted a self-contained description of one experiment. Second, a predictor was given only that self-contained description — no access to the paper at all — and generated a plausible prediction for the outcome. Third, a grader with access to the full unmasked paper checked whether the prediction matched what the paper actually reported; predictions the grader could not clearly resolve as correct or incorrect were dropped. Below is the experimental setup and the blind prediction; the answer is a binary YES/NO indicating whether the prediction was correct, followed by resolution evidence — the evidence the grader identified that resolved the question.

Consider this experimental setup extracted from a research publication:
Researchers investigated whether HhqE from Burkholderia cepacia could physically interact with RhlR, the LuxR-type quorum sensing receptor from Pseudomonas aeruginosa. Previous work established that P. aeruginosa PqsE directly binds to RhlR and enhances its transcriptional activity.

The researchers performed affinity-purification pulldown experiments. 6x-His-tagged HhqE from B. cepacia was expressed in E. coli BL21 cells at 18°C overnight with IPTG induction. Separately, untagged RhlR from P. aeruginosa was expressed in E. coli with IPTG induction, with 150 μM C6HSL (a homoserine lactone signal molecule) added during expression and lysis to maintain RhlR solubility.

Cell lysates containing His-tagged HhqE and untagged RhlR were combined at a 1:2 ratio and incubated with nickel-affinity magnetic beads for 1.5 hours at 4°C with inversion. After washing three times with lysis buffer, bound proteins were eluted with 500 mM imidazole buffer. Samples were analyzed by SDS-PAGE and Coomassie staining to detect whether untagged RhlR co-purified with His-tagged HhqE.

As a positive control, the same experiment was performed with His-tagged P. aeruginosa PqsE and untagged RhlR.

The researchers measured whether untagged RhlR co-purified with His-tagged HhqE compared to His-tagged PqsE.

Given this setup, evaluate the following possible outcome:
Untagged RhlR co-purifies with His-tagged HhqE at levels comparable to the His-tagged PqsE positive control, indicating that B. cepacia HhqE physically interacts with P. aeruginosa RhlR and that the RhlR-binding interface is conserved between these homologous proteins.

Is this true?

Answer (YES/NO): NO